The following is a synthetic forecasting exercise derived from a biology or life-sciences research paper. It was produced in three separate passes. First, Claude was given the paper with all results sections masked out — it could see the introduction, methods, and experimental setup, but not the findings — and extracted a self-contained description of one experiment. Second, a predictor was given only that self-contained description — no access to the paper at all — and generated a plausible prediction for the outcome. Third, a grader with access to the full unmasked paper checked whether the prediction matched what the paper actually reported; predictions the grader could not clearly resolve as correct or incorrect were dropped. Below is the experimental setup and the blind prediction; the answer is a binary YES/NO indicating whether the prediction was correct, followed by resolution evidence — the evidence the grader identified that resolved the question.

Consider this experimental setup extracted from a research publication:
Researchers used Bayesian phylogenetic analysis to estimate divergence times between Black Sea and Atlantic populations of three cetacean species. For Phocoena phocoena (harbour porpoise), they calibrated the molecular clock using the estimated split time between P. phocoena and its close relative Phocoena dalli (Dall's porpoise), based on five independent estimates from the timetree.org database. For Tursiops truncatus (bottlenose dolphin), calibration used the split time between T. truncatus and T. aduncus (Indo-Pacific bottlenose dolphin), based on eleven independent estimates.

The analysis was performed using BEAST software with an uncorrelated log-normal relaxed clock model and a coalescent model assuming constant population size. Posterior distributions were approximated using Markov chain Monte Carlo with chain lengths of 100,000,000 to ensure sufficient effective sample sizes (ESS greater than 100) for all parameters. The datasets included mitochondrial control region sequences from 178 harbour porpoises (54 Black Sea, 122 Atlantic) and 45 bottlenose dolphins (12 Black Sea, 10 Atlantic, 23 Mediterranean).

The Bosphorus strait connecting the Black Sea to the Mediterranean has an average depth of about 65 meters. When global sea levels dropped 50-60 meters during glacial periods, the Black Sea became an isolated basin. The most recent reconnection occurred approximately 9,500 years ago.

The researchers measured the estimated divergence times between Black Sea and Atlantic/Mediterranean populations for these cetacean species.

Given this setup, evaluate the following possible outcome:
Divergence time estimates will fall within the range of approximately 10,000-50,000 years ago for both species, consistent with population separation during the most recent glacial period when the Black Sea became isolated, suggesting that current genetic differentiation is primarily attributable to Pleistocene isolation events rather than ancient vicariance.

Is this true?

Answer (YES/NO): NO